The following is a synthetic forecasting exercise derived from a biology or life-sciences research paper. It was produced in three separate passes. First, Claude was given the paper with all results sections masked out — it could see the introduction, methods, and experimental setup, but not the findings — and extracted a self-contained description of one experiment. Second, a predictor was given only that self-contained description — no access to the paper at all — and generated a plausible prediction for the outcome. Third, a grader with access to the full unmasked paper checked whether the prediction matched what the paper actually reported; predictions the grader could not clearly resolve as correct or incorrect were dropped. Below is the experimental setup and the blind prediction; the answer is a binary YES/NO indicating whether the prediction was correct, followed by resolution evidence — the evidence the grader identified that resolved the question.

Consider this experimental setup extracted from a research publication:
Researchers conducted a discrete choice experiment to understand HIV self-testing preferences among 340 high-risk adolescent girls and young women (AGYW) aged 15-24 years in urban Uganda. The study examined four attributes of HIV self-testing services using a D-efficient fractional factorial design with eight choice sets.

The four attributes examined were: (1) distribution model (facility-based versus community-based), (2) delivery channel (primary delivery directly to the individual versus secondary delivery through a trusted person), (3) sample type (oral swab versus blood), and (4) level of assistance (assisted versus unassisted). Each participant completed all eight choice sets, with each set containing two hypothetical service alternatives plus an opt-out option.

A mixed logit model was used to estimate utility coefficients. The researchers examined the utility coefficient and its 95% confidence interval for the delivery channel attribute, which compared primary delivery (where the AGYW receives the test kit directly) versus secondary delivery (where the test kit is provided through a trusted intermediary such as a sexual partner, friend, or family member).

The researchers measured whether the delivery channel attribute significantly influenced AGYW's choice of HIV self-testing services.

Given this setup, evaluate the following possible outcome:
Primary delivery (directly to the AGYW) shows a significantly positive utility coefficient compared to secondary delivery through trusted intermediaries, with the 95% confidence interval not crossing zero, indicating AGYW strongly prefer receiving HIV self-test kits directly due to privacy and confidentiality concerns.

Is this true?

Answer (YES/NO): NO